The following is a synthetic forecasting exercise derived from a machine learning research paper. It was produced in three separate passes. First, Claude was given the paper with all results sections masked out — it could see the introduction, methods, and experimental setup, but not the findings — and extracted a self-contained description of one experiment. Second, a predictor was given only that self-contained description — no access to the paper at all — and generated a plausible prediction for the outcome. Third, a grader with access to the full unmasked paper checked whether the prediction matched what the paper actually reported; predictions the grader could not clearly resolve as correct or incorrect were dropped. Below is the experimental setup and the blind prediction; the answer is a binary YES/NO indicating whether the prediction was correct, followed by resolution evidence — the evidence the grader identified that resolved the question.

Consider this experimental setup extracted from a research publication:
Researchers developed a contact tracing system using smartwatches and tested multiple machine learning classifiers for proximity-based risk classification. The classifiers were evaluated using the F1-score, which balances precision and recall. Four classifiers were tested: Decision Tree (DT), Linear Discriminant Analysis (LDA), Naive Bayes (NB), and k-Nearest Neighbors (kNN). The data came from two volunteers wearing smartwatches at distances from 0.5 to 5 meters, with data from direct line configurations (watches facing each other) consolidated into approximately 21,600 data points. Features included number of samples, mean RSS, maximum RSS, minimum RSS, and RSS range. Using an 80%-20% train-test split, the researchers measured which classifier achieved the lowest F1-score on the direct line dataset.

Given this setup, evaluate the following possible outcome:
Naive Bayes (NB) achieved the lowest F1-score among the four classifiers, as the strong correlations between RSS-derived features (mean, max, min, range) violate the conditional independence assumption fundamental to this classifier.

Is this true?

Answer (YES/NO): NO